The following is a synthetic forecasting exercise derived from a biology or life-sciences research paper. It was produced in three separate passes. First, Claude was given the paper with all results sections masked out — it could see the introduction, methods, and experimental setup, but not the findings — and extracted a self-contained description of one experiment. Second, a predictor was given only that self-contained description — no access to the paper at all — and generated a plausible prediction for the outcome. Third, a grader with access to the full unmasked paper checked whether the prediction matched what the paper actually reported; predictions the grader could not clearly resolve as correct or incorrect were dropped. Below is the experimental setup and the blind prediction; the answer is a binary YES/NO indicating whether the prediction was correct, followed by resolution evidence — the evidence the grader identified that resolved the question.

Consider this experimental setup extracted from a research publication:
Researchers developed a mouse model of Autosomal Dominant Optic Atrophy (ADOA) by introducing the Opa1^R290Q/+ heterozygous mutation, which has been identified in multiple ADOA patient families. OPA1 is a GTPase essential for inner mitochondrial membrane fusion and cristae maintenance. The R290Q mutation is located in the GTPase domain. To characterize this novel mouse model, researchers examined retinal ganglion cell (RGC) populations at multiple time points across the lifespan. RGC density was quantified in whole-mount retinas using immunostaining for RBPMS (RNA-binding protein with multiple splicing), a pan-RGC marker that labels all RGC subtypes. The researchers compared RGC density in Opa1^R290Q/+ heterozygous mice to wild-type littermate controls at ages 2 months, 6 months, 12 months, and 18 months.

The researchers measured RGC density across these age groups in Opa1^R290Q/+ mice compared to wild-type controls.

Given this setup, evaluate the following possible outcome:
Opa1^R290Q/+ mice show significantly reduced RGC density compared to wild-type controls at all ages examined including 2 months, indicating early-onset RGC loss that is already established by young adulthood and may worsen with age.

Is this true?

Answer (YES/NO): NO